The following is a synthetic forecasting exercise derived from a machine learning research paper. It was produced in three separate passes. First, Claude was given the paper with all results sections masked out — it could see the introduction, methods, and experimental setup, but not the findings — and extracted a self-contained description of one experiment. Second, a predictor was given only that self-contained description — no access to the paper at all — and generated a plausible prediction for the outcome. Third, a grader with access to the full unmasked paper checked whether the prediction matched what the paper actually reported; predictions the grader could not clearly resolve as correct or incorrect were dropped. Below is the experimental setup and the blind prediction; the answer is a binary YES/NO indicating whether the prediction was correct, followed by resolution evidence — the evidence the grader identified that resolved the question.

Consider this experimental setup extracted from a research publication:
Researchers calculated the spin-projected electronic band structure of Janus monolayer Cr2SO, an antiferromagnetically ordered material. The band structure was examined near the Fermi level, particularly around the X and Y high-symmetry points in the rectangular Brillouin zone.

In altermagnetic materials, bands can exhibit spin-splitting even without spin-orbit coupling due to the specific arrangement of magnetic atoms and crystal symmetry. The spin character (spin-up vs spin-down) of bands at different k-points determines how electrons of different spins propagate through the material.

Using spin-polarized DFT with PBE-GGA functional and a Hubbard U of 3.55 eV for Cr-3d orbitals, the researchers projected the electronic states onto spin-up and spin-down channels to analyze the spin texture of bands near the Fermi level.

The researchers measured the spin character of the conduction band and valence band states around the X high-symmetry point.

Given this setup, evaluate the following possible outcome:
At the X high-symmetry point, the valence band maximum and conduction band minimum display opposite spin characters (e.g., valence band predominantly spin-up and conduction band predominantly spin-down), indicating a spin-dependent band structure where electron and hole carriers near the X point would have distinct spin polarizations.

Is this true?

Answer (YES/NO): YES